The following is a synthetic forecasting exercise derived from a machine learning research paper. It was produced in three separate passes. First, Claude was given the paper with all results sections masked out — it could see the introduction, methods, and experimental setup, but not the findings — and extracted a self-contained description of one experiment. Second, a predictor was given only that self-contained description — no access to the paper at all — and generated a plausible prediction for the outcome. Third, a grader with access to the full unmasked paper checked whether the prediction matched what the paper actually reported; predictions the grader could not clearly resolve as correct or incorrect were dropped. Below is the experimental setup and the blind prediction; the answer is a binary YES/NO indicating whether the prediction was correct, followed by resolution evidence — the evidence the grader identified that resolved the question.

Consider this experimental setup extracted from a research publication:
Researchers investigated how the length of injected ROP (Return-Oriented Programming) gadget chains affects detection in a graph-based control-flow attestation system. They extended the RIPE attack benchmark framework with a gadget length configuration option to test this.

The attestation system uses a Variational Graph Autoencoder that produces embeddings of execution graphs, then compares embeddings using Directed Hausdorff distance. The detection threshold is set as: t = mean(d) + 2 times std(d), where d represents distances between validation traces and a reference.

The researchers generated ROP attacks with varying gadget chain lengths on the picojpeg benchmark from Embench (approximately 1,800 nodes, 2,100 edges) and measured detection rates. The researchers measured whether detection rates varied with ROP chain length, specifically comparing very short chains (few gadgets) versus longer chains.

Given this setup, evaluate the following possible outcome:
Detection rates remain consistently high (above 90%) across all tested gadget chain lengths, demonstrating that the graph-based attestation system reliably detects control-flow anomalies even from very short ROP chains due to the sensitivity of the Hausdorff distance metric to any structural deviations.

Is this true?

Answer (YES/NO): YES